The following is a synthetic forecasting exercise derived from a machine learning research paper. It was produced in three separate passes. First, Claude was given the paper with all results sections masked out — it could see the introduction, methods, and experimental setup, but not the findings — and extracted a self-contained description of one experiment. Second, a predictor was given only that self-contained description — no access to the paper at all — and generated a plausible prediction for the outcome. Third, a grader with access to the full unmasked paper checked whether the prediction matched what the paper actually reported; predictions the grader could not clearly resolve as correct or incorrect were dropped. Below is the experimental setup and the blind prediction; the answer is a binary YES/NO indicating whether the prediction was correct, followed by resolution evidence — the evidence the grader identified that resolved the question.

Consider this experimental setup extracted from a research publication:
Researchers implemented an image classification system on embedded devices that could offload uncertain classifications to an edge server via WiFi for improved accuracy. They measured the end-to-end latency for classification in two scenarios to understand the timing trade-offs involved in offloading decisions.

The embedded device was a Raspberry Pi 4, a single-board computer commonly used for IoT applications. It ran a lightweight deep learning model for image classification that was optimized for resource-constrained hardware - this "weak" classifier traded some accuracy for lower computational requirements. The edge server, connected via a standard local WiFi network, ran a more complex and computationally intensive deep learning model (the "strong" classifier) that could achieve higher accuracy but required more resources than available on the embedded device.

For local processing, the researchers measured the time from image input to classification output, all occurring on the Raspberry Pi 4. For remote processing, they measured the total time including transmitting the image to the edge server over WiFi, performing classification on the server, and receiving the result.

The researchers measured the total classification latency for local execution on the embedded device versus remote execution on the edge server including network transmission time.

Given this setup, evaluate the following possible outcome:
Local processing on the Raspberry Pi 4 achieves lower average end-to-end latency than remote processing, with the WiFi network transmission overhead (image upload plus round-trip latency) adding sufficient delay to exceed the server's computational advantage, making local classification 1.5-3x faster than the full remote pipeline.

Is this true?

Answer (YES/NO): YES